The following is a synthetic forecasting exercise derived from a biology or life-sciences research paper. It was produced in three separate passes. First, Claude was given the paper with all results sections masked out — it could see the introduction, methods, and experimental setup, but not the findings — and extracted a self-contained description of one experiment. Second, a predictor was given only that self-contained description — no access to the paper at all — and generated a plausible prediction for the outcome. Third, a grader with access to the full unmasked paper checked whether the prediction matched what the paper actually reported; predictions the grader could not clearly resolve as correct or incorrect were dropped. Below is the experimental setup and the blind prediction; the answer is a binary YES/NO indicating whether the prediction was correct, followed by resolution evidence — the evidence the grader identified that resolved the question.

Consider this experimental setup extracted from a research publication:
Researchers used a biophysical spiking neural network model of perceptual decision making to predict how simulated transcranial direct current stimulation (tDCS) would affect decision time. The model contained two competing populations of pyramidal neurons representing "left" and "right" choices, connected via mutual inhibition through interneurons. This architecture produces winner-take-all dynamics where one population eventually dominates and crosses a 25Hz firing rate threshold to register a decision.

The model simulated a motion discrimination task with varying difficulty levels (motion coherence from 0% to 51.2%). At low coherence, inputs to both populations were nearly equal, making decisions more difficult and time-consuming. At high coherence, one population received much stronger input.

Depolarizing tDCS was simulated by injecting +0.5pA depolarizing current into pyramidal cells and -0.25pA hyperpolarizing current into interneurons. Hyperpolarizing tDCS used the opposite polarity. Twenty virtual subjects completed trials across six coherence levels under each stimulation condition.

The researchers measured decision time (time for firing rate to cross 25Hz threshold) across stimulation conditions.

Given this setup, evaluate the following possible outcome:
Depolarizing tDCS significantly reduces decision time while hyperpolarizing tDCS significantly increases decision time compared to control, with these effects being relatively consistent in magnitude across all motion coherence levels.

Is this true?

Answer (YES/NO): NO